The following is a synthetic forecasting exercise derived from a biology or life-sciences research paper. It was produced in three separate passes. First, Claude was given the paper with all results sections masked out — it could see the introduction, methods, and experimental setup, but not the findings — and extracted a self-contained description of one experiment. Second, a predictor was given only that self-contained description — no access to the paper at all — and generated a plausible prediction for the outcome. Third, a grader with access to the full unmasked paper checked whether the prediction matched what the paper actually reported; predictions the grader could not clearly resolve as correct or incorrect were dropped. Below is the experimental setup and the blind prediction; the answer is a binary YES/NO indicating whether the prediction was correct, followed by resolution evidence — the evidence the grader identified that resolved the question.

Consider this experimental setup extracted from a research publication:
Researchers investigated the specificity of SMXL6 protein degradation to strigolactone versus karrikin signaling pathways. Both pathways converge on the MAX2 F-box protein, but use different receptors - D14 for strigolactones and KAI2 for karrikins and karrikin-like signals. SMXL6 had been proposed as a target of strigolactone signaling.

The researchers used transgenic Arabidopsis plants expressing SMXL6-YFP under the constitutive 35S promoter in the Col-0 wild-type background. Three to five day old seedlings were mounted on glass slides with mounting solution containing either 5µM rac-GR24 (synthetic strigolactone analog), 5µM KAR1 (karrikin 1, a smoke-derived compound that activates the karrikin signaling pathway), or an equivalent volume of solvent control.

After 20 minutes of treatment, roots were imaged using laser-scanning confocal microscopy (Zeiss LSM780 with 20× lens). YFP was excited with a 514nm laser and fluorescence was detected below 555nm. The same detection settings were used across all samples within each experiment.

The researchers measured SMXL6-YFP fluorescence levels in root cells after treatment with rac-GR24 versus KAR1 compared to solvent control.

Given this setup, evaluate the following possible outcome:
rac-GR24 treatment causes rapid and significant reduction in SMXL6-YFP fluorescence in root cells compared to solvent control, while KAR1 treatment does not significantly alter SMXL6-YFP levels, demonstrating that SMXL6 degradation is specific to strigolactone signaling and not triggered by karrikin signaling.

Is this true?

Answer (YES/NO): YES